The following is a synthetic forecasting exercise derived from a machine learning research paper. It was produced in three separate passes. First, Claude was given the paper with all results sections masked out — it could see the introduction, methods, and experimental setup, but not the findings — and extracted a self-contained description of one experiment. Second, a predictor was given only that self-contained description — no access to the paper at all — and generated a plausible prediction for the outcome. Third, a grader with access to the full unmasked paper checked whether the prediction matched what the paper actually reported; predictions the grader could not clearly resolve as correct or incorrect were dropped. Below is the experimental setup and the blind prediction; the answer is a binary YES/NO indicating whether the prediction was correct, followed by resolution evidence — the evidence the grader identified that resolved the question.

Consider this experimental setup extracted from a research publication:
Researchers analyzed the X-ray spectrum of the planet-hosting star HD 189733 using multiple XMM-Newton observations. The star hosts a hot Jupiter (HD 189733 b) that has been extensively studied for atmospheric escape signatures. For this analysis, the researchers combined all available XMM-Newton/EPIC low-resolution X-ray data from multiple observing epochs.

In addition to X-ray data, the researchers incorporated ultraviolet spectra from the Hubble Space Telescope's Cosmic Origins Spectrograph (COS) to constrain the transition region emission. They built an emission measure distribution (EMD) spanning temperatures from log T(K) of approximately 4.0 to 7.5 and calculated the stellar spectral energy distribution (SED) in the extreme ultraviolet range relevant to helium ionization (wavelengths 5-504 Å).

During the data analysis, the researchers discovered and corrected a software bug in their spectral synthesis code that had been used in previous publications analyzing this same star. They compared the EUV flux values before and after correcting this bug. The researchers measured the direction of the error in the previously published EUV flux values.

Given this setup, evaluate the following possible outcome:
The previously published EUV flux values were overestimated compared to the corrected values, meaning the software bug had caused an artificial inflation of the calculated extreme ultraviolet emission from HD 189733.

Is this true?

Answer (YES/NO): YES